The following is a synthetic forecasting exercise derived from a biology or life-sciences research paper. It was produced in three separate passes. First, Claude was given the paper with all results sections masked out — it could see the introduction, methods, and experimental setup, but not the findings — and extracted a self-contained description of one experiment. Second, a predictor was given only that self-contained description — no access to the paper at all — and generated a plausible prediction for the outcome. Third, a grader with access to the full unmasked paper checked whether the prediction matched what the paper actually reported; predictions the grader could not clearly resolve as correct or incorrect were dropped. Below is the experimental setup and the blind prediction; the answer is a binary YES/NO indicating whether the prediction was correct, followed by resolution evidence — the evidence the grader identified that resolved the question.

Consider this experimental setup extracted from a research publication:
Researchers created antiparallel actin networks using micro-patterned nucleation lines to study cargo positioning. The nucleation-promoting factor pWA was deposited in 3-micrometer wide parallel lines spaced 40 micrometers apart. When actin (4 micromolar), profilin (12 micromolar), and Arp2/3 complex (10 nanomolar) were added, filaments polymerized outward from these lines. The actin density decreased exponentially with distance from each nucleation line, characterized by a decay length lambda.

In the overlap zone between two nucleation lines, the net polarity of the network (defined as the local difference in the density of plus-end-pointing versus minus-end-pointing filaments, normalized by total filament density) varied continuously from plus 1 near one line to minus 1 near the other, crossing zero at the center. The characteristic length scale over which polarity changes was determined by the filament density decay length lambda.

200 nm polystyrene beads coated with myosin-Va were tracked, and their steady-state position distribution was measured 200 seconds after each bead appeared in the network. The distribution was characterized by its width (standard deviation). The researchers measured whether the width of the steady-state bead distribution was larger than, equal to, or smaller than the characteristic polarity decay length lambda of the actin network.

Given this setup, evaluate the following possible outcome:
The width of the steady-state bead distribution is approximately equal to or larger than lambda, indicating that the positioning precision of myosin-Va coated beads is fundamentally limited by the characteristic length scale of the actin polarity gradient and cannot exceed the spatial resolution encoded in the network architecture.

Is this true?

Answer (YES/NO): NO